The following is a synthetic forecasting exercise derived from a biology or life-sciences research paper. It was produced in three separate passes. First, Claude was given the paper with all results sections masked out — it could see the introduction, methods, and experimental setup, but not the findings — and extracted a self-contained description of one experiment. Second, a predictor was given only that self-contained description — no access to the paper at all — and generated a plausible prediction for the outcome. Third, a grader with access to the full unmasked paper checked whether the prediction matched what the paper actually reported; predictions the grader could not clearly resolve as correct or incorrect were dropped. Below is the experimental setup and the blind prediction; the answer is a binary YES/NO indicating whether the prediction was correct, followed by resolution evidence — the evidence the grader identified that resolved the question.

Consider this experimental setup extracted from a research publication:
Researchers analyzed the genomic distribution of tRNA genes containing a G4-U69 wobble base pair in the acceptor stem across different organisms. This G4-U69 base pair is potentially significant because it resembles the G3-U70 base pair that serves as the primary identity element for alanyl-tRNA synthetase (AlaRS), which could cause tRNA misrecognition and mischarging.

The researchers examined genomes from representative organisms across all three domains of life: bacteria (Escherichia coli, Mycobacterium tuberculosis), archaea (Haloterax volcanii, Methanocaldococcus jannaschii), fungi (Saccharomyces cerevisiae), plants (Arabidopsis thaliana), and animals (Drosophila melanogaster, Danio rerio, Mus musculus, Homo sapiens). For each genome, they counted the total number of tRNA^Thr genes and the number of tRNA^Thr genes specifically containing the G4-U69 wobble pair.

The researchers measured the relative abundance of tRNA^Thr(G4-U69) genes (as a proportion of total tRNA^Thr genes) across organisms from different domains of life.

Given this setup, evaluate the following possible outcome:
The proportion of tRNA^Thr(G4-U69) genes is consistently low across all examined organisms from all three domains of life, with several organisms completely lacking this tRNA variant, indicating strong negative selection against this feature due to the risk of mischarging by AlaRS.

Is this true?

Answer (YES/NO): NO